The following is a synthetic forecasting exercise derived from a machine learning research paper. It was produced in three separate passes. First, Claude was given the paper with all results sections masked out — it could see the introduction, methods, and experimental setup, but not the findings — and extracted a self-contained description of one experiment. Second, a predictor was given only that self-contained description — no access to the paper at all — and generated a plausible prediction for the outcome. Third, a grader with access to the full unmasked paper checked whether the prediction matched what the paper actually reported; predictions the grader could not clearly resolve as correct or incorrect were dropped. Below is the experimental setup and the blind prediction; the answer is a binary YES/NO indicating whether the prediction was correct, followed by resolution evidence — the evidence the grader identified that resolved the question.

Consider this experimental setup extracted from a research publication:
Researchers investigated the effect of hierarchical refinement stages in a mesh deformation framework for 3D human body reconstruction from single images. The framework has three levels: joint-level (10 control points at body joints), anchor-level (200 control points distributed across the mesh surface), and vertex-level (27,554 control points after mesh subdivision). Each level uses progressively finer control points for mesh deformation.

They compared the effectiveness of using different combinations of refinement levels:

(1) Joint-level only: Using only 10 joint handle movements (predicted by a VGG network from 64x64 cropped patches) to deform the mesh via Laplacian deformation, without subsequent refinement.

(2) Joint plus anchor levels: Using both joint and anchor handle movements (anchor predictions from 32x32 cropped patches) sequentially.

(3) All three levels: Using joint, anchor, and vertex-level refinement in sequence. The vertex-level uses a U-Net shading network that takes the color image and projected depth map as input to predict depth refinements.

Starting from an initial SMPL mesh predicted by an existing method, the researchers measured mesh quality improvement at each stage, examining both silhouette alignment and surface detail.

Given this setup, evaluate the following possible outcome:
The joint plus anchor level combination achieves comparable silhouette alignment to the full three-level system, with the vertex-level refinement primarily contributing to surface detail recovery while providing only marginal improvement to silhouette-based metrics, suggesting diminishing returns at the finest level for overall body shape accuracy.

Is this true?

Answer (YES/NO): NO